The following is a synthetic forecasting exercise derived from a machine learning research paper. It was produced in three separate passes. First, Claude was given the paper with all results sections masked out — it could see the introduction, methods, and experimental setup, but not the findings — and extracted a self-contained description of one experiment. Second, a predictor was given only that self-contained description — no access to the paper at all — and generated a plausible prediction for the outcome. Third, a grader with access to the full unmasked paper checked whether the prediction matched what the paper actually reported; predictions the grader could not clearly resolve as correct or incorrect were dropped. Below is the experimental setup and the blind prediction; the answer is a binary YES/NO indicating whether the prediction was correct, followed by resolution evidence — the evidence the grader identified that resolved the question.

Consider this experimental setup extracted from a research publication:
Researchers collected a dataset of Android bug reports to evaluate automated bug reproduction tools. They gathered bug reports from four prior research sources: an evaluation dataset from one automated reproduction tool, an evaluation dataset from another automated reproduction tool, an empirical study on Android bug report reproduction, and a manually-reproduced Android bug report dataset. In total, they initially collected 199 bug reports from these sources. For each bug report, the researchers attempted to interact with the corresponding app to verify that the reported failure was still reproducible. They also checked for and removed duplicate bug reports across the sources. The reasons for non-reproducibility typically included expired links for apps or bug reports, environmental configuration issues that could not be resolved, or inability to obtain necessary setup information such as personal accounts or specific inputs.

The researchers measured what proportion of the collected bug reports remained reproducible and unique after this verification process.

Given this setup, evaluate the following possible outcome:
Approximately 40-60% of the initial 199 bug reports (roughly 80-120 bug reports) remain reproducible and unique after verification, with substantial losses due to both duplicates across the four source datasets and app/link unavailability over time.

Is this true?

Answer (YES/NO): NO